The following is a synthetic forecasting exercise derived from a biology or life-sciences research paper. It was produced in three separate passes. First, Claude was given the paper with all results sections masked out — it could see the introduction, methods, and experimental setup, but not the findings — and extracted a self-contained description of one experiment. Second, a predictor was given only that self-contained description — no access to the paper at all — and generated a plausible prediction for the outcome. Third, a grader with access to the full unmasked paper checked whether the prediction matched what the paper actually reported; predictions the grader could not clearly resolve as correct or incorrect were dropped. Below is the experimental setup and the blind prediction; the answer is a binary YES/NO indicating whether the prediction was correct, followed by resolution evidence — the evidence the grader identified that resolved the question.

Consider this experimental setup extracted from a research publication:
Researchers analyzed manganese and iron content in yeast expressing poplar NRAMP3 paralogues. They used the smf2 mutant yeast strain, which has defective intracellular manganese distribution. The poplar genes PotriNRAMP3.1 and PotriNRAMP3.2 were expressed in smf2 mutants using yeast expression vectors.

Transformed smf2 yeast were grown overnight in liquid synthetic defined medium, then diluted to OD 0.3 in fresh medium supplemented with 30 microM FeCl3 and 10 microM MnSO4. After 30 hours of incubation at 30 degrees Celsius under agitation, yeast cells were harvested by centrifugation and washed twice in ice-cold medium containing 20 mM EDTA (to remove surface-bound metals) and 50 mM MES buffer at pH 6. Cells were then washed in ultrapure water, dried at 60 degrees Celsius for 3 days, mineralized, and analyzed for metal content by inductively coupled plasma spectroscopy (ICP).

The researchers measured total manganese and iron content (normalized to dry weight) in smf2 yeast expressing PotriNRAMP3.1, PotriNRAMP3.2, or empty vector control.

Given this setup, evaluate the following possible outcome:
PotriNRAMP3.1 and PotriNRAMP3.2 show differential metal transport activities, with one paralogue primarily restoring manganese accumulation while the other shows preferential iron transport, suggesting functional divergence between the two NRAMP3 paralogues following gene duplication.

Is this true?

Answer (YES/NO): NO